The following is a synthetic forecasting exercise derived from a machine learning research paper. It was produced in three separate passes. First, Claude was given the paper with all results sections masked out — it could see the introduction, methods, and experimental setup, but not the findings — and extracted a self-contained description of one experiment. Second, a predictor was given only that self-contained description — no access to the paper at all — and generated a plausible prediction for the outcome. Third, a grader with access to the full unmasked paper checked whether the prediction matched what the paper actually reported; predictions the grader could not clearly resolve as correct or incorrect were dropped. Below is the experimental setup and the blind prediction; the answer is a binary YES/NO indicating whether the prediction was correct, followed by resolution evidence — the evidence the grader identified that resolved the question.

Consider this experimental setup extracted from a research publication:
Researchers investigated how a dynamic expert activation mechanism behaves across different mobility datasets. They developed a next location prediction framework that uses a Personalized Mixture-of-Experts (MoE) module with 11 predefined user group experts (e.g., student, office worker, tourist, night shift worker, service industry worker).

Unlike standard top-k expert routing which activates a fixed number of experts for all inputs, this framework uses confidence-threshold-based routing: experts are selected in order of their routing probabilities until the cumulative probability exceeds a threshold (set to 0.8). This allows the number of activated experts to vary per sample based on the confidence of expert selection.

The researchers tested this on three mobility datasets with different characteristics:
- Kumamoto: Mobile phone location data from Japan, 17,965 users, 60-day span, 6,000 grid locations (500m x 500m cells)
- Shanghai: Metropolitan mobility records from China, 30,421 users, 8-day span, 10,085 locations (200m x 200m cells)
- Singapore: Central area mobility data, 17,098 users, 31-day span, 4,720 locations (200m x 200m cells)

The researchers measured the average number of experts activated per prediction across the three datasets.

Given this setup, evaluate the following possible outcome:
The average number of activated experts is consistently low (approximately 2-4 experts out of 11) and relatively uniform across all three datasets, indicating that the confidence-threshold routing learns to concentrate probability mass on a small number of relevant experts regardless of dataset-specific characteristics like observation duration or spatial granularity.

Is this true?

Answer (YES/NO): NO